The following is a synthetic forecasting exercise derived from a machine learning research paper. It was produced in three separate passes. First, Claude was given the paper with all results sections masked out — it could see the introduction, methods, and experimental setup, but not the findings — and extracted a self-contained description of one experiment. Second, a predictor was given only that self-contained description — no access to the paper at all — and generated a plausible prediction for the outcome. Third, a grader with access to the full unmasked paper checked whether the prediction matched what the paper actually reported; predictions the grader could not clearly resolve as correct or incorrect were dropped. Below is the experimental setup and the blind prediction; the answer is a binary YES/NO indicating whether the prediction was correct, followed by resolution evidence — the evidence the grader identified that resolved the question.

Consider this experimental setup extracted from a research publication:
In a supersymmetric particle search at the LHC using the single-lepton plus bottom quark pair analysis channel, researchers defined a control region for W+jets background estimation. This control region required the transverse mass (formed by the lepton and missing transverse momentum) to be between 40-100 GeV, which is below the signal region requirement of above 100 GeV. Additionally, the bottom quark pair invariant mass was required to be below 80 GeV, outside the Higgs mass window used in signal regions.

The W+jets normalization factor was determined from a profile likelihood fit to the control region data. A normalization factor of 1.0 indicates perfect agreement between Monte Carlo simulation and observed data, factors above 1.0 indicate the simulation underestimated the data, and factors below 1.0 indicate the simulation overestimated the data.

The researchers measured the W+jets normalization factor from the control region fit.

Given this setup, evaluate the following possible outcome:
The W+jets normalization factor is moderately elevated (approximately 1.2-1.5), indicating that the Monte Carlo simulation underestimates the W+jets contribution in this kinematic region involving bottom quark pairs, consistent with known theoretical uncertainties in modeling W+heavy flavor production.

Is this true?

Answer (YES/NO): YES